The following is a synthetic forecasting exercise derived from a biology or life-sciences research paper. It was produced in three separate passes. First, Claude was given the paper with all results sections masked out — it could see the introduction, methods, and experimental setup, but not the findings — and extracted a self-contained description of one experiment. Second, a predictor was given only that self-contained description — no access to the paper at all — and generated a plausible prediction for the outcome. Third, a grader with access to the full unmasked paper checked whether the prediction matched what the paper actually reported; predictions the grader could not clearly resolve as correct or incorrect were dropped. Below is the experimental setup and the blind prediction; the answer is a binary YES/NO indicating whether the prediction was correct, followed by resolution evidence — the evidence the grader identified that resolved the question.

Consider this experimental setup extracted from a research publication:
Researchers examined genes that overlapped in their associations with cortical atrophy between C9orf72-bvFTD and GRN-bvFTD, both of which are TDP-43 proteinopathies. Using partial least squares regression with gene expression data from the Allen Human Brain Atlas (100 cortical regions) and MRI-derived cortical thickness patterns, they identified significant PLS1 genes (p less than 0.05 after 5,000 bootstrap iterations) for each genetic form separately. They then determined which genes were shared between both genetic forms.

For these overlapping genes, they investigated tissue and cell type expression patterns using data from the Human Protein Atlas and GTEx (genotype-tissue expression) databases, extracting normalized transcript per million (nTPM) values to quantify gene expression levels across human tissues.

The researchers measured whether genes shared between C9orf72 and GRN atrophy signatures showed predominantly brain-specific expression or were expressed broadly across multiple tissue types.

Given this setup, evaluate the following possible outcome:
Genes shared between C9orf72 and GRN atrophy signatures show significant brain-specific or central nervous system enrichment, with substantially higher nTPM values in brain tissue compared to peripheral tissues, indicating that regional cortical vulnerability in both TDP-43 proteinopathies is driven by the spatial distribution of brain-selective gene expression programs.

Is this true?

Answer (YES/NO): YES